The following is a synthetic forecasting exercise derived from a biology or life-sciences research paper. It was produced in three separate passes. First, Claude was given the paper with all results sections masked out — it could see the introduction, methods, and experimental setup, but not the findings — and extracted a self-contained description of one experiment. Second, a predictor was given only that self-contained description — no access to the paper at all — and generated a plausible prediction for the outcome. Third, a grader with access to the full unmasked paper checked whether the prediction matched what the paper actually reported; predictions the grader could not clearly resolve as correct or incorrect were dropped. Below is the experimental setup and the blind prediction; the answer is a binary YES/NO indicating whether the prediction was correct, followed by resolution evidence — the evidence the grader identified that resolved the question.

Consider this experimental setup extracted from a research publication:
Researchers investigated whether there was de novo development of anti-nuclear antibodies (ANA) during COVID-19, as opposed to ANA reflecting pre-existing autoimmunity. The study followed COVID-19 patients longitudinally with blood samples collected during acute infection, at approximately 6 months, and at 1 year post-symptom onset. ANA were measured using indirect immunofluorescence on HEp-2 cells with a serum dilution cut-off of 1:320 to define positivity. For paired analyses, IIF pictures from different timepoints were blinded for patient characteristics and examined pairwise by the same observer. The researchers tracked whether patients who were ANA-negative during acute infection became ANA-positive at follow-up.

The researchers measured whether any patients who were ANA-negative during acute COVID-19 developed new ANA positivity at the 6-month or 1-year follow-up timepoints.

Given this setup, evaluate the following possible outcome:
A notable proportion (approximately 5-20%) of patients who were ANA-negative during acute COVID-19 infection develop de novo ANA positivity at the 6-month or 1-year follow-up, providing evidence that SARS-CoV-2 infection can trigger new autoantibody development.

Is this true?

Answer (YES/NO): YES